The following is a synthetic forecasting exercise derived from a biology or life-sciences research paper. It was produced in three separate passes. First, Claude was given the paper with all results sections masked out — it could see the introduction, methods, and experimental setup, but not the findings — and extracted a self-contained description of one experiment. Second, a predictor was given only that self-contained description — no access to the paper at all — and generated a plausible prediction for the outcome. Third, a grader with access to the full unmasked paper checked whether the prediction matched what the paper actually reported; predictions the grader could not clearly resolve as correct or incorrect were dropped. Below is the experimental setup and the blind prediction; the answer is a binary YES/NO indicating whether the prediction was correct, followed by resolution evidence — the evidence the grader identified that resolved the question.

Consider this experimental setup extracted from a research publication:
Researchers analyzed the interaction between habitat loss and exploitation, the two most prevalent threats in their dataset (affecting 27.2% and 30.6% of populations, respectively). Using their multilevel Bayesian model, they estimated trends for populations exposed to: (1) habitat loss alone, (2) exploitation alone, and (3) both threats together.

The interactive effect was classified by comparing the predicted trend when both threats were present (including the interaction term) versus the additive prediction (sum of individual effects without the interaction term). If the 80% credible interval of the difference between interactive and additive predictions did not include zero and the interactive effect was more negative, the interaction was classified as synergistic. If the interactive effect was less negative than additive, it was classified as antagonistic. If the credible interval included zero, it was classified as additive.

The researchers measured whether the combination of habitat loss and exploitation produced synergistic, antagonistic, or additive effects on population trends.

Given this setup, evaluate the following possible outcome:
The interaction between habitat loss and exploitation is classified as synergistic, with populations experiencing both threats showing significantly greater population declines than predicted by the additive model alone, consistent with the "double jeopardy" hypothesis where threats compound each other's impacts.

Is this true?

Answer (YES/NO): NO